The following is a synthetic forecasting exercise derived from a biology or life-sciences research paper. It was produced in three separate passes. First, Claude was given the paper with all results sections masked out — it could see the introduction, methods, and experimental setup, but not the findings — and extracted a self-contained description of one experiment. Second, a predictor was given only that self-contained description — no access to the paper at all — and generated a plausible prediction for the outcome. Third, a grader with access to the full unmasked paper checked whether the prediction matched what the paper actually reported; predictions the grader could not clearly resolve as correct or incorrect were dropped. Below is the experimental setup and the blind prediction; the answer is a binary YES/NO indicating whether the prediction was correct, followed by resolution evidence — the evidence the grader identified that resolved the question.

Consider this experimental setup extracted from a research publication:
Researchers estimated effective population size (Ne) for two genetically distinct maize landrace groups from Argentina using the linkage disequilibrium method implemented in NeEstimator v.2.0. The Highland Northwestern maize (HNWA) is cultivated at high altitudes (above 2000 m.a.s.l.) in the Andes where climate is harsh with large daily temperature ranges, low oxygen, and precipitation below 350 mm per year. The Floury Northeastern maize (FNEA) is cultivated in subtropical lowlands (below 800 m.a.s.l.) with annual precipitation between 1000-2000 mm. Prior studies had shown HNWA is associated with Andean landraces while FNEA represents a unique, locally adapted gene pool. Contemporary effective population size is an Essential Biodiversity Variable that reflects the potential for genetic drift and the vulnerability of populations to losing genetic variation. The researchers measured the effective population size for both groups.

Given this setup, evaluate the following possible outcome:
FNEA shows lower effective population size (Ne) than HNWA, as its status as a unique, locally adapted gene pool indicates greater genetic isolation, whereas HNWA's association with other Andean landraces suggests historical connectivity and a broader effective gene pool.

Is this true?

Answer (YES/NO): YES